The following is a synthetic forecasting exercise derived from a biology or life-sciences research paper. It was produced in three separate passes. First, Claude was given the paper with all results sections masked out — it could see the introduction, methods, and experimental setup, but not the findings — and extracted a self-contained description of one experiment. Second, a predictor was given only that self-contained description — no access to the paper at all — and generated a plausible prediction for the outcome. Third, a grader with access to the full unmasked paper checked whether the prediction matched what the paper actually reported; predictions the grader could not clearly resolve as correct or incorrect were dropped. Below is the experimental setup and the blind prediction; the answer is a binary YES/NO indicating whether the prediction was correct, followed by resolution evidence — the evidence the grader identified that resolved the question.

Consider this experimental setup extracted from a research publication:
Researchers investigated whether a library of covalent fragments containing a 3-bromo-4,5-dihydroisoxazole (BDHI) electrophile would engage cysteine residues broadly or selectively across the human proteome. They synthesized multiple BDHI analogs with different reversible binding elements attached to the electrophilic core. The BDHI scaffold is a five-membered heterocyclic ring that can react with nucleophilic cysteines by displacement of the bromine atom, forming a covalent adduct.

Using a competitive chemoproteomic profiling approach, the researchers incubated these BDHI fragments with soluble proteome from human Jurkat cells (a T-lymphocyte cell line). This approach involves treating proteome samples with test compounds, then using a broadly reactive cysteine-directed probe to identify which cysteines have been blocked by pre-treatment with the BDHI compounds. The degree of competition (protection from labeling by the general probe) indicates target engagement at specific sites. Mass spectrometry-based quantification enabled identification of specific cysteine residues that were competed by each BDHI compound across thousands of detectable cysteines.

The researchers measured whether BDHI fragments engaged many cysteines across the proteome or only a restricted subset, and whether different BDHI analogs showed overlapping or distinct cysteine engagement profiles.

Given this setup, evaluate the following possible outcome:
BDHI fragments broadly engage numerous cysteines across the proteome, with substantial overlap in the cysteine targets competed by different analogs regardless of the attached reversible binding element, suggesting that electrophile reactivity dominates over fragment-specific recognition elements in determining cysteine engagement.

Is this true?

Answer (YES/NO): NO